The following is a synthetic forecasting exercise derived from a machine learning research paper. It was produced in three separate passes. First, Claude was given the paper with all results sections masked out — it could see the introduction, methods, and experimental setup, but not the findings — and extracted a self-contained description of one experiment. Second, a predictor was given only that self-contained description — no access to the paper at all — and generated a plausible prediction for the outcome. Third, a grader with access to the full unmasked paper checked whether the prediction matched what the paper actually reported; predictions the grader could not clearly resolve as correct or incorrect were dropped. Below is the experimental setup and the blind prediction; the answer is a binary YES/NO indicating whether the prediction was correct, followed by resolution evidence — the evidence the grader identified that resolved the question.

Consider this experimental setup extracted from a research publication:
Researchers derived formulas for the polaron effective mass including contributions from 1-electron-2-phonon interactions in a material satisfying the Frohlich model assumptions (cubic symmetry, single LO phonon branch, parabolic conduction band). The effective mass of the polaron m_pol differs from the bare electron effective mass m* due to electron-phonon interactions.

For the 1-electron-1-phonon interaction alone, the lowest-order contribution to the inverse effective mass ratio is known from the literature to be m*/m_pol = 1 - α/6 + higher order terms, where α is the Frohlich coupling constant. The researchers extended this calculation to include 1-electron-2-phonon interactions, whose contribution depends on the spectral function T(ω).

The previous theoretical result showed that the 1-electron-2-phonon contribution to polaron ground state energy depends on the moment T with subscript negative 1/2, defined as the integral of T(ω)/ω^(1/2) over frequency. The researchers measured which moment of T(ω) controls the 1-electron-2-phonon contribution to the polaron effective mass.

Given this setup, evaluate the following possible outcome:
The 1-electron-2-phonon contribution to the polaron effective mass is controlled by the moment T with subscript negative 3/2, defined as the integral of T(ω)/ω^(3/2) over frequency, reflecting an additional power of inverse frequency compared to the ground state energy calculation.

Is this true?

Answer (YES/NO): YES